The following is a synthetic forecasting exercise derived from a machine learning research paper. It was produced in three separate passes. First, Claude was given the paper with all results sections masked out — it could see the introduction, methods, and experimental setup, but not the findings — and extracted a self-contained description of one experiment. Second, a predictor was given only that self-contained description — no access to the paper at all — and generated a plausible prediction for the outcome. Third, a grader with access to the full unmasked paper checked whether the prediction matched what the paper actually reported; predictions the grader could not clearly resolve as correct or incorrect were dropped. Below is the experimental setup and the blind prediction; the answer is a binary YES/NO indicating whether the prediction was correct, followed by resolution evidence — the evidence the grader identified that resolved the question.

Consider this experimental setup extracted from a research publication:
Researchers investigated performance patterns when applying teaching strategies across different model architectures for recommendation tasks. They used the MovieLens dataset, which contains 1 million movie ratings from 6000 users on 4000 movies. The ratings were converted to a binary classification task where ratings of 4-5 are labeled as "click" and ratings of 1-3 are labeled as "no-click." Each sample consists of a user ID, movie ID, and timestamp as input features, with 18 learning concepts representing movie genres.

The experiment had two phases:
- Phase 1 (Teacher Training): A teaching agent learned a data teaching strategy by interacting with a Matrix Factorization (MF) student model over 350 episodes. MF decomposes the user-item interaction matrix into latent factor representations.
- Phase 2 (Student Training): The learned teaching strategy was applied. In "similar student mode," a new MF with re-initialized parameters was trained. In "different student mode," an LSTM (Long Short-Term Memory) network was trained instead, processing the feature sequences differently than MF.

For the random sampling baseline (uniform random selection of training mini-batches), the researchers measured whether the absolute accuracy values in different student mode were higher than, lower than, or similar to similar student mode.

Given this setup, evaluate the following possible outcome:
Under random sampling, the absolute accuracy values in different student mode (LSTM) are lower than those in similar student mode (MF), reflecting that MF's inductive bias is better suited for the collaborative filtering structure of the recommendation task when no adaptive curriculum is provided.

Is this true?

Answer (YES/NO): NO